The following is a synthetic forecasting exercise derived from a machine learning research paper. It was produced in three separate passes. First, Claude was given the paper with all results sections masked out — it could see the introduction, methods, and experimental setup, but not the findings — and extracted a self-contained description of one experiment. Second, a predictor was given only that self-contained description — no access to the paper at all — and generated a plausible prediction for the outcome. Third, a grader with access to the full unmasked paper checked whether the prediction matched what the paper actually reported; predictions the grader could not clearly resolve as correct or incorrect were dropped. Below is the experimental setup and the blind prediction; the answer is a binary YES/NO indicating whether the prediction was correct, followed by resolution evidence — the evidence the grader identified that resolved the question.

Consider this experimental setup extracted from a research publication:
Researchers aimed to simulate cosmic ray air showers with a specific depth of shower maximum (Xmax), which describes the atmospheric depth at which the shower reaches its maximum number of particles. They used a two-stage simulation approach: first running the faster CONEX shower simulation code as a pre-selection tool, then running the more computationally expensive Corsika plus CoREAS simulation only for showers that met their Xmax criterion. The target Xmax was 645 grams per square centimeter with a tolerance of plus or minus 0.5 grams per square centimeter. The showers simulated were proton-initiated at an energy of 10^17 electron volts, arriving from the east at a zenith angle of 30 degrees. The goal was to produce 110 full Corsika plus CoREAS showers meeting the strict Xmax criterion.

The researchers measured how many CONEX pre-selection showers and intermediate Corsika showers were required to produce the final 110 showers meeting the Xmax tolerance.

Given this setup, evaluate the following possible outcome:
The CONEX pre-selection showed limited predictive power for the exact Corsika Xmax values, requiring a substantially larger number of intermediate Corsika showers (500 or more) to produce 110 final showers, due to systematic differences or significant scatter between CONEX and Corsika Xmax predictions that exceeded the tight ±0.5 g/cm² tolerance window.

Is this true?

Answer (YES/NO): YES